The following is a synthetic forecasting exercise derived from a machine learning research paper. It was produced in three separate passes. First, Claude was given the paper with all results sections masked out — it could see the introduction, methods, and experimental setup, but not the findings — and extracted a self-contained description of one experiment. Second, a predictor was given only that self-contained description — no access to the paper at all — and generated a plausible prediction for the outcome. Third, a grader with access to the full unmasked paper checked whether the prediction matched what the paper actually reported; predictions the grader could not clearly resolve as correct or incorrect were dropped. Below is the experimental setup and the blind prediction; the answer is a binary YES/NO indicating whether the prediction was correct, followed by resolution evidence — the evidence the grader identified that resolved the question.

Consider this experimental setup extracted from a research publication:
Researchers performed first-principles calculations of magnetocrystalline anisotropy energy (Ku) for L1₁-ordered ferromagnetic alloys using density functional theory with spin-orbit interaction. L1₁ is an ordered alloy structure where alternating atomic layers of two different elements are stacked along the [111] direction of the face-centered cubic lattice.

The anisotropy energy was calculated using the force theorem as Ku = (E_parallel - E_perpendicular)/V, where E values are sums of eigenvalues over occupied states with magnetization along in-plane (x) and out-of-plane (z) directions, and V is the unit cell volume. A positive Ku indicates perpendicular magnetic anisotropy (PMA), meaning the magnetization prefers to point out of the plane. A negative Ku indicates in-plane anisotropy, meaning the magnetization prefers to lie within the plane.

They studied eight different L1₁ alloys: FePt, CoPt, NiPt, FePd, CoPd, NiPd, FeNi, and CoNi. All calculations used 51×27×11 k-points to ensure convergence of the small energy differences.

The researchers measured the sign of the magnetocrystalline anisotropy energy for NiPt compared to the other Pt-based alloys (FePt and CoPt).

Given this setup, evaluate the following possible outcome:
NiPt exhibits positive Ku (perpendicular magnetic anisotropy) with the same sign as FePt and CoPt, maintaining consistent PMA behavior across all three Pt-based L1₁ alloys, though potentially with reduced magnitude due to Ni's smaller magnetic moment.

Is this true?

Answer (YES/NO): NO